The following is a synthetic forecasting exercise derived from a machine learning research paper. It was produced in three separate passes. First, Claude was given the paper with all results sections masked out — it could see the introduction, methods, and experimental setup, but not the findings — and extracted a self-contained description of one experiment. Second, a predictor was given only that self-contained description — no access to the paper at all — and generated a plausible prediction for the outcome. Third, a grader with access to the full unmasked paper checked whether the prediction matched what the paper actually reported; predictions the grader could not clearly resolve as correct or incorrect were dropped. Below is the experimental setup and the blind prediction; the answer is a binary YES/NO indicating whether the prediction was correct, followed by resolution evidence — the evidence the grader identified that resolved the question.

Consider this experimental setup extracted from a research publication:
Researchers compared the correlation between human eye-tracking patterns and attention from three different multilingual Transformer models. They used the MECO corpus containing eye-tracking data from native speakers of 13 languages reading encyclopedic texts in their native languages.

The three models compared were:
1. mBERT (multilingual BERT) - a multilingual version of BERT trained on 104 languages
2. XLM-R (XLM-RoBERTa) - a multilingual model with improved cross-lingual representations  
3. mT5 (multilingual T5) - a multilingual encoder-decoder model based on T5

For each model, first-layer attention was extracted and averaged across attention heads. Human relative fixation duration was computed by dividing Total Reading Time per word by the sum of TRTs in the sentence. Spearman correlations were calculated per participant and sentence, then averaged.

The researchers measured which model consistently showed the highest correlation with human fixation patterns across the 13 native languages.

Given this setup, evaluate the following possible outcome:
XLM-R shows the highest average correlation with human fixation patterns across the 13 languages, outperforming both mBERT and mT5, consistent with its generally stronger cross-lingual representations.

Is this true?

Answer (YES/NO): YES